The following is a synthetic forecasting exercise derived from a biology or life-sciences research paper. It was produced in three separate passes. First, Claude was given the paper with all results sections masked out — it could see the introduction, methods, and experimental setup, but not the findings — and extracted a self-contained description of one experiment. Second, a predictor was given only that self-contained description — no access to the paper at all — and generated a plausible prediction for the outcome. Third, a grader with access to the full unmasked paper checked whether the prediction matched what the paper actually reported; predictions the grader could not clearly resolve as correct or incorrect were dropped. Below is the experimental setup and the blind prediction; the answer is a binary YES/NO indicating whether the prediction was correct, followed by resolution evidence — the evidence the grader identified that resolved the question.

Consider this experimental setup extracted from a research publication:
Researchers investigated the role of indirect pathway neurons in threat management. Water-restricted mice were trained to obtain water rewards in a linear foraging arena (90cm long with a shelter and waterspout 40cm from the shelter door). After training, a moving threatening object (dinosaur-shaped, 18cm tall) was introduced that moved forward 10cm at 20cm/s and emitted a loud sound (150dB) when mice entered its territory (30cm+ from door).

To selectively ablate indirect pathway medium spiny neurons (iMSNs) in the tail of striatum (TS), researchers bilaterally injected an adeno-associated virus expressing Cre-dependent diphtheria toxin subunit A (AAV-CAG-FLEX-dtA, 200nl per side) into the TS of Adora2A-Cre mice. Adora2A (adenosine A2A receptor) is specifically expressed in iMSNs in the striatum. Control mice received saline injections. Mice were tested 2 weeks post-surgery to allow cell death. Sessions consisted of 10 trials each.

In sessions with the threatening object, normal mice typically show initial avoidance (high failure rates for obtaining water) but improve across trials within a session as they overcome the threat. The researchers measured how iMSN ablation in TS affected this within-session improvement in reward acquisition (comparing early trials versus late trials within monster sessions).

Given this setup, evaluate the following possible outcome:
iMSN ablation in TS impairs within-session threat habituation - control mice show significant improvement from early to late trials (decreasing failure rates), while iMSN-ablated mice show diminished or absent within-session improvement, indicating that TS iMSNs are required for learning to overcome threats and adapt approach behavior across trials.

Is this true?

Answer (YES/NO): YES